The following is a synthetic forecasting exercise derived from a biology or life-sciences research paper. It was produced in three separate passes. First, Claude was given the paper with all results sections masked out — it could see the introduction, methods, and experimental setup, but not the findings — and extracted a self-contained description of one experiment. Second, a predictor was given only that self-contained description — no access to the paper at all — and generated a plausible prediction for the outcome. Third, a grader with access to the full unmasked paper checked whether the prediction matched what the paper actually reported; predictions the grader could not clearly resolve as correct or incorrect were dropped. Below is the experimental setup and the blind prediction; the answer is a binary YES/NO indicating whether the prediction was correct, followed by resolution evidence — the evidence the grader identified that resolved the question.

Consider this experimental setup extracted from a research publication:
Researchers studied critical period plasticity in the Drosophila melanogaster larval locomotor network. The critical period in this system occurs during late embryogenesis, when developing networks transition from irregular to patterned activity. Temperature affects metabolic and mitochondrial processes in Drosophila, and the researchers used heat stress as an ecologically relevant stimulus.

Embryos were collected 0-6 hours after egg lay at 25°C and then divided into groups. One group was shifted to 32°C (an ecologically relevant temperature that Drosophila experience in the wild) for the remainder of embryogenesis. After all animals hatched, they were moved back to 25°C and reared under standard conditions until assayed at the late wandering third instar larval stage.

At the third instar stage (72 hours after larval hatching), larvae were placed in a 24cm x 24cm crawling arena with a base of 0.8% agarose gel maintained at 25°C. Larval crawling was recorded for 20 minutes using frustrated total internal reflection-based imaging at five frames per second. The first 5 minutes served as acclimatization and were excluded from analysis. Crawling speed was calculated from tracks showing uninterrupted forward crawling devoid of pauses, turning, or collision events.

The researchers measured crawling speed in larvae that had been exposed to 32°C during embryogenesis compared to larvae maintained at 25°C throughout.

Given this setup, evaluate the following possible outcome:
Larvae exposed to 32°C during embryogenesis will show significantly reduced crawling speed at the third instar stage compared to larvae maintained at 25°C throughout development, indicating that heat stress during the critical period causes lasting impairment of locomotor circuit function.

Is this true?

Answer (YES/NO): YES